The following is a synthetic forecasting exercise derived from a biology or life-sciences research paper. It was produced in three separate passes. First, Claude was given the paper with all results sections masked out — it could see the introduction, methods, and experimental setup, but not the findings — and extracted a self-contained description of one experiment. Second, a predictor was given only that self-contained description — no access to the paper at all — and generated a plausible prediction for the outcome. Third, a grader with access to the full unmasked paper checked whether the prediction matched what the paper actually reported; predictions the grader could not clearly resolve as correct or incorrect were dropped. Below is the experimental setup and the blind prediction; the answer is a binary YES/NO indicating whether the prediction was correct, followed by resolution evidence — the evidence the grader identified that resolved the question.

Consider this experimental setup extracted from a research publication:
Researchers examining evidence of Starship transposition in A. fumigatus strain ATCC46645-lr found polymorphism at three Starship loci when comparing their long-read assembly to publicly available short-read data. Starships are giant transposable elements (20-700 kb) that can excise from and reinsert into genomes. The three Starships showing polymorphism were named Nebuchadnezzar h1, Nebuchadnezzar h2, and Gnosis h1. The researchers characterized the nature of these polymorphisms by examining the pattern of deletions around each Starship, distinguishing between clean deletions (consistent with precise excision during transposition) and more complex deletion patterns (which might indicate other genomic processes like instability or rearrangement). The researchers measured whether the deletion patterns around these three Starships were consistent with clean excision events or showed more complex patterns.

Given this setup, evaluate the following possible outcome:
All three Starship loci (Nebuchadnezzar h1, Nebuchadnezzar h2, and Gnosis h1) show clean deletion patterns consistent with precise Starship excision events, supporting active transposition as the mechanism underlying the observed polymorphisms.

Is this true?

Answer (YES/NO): NO